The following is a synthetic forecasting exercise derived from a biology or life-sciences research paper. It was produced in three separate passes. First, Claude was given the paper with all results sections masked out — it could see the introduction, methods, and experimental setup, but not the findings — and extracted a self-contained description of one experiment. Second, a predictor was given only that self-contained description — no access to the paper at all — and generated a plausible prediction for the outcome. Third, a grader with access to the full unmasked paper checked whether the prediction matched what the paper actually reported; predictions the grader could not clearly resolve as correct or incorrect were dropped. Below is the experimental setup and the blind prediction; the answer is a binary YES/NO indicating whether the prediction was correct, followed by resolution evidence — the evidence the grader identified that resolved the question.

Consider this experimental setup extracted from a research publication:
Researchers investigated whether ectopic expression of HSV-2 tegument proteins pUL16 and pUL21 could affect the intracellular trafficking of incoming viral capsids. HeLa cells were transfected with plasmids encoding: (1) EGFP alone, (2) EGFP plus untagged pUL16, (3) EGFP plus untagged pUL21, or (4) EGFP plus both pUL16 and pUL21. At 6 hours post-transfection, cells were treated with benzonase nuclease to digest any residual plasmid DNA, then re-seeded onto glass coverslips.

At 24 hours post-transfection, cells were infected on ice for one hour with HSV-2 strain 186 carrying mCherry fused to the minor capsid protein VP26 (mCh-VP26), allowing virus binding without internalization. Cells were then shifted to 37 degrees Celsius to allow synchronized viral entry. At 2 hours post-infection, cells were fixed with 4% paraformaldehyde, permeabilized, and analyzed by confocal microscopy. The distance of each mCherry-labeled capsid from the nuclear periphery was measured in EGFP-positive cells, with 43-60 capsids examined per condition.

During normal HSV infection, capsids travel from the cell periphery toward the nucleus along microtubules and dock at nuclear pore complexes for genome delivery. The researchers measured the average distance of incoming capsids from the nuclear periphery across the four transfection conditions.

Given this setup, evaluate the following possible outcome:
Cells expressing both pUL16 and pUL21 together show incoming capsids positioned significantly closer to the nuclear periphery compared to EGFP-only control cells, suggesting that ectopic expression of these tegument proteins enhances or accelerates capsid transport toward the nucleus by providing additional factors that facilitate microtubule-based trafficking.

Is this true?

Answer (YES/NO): NO